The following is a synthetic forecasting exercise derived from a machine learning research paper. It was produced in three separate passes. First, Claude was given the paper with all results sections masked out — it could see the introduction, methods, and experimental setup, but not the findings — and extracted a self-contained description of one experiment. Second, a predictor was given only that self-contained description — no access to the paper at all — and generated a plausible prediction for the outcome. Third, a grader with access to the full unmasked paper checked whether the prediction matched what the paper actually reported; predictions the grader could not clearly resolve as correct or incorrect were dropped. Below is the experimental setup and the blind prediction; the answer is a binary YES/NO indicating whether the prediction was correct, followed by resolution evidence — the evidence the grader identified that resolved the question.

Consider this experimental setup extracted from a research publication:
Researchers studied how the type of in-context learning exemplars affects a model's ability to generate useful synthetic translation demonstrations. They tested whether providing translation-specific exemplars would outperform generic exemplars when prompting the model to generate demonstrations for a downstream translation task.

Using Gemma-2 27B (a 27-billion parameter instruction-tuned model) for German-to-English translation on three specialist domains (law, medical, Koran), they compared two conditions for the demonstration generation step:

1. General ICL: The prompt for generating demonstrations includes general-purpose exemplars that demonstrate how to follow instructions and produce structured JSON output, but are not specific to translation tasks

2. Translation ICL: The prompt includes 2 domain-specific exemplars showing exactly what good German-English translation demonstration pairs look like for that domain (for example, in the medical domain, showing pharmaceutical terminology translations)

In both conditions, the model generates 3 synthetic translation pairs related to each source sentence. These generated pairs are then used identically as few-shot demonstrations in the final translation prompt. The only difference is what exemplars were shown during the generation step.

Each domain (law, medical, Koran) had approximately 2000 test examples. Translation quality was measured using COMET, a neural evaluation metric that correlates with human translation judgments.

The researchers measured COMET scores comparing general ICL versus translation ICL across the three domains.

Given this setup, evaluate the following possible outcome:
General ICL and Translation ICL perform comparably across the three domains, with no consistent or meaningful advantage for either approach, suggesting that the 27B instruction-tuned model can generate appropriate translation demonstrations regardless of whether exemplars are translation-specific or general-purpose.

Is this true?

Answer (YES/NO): NO